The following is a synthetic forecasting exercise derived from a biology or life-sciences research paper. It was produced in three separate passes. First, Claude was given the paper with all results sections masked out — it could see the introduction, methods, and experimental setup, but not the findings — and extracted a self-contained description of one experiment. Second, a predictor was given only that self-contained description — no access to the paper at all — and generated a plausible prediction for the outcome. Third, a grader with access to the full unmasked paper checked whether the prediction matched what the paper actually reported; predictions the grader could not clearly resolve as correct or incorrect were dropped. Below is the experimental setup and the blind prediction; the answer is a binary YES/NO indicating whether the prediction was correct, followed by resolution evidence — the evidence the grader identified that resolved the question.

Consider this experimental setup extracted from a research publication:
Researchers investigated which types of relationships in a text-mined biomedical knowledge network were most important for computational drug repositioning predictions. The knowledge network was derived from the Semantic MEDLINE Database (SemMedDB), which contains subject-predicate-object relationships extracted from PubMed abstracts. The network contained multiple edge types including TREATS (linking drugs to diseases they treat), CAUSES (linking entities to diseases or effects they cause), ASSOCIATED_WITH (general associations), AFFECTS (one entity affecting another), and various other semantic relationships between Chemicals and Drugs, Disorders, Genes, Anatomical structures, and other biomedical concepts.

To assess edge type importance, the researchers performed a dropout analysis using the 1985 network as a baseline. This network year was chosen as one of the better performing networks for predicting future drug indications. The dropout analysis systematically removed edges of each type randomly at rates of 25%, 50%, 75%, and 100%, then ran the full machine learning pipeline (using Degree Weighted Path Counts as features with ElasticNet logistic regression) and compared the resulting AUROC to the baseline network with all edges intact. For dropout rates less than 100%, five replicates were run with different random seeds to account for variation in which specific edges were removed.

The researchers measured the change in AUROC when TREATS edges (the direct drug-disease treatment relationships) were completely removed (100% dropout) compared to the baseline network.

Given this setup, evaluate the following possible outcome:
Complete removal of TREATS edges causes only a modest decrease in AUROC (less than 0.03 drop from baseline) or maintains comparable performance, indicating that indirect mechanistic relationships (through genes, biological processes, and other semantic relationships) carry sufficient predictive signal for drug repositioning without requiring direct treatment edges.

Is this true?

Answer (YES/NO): NO